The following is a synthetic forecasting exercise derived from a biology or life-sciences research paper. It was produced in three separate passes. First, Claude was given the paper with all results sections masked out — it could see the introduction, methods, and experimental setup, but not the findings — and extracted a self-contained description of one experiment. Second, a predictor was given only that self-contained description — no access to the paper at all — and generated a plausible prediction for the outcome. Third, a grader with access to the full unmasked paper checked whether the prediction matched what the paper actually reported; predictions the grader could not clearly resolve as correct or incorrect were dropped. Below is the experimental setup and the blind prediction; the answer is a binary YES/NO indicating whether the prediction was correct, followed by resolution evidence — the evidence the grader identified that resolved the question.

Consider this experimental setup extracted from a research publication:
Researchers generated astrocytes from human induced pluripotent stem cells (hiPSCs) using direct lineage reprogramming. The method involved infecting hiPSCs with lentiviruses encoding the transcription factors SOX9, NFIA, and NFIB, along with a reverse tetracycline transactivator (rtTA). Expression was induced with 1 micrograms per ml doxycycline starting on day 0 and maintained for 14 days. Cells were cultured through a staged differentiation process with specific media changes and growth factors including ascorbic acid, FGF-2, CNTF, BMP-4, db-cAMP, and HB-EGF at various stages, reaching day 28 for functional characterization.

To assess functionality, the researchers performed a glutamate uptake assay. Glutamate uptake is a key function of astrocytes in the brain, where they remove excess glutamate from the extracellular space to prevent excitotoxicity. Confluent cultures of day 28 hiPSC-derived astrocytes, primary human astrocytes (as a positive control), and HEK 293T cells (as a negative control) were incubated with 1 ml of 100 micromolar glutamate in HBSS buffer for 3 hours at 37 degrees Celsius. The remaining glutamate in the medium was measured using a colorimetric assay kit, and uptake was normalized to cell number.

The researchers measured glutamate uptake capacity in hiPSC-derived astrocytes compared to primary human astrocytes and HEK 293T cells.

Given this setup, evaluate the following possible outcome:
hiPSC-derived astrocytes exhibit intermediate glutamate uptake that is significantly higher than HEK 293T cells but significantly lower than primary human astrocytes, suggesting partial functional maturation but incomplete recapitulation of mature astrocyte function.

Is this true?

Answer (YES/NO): NO